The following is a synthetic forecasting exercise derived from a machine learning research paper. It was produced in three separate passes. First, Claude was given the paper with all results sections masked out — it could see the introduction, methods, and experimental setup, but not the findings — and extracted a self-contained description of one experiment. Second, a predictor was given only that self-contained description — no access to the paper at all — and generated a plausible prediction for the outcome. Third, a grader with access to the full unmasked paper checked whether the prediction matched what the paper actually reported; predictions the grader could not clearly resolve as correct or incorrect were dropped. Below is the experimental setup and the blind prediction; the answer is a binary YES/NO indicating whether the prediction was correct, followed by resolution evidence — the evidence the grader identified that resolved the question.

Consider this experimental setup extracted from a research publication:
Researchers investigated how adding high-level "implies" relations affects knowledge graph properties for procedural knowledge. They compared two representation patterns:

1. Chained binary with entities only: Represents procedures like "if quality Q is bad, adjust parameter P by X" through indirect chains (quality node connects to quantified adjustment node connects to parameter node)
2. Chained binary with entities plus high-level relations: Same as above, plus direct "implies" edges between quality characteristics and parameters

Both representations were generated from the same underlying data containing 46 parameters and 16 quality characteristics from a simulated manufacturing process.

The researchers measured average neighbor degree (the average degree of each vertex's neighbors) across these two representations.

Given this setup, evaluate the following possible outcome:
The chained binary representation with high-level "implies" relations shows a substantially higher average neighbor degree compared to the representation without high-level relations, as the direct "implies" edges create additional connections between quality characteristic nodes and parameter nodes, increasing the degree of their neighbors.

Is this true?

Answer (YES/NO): YES